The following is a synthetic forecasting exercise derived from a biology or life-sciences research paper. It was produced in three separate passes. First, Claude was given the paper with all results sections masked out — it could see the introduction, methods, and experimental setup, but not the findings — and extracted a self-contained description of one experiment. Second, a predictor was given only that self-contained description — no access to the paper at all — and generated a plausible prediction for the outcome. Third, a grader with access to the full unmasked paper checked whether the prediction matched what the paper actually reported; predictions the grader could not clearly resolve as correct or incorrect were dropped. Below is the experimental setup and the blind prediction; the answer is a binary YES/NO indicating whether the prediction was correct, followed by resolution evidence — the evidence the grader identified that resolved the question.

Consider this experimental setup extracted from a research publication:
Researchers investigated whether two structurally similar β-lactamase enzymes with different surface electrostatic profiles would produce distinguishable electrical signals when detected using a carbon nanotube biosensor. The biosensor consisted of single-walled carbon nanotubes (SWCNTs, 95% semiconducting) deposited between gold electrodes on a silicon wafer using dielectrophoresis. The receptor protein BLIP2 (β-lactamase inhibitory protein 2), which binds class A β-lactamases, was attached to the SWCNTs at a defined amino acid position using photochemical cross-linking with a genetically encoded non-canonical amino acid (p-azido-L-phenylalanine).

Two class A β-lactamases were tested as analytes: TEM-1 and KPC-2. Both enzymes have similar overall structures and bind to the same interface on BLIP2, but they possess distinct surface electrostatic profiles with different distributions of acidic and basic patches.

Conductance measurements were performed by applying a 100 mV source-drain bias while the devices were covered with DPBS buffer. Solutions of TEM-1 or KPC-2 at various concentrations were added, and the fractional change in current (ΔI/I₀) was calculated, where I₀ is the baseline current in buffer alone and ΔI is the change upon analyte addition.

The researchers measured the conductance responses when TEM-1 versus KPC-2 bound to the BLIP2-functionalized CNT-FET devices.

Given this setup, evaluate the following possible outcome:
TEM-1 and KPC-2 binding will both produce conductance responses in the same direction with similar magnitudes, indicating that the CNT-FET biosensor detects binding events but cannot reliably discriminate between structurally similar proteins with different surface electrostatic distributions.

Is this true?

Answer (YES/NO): NO